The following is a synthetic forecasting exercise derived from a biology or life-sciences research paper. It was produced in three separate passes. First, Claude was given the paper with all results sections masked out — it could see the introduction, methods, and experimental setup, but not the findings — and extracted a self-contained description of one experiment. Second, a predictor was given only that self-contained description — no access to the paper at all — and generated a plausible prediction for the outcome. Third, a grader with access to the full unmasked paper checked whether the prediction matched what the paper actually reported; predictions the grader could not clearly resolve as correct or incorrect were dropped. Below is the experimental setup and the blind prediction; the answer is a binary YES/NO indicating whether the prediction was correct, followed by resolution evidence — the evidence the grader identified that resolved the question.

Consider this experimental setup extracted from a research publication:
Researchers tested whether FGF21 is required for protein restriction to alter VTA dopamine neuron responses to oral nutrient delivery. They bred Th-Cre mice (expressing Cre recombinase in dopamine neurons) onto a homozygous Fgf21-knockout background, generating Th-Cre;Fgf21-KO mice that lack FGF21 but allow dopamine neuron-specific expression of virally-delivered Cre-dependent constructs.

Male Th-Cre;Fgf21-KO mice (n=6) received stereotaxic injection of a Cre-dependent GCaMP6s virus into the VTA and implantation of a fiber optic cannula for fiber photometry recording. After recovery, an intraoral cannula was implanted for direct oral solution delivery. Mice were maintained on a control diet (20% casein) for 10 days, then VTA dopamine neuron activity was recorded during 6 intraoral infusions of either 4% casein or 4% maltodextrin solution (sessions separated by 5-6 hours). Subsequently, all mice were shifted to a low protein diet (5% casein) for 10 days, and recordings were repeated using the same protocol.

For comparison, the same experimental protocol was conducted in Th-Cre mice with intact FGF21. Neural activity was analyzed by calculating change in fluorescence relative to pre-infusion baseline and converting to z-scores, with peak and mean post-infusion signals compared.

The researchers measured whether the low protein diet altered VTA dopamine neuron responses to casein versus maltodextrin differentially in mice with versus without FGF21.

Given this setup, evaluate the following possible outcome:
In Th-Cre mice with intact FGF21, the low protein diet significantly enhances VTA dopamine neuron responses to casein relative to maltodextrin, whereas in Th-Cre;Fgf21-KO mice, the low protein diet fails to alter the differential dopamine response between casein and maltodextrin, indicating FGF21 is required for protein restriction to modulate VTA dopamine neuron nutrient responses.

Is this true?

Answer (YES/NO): YES